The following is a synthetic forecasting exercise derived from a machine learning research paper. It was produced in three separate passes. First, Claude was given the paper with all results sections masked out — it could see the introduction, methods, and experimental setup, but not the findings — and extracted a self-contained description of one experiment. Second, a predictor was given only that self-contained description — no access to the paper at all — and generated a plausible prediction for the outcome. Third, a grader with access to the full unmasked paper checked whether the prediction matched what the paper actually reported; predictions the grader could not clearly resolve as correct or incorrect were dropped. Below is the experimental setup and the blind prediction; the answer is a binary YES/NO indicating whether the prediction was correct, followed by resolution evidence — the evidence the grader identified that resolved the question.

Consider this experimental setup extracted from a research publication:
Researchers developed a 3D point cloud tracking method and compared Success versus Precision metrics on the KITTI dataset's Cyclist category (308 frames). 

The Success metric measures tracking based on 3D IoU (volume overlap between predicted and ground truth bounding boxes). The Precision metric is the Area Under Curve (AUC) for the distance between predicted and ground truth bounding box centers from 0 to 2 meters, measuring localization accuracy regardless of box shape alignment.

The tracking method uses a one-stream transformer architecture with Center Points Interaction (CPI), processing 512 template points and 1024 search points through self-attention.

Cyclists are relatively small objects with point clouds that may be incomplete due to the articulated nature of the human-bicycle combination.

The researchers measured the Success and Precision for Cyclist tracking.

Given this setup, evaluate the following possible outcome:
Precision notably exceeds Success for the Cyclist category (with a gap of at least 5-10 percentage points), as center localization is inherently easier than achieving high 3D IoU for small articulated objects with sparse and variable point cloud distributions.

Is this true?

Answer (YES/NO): YES